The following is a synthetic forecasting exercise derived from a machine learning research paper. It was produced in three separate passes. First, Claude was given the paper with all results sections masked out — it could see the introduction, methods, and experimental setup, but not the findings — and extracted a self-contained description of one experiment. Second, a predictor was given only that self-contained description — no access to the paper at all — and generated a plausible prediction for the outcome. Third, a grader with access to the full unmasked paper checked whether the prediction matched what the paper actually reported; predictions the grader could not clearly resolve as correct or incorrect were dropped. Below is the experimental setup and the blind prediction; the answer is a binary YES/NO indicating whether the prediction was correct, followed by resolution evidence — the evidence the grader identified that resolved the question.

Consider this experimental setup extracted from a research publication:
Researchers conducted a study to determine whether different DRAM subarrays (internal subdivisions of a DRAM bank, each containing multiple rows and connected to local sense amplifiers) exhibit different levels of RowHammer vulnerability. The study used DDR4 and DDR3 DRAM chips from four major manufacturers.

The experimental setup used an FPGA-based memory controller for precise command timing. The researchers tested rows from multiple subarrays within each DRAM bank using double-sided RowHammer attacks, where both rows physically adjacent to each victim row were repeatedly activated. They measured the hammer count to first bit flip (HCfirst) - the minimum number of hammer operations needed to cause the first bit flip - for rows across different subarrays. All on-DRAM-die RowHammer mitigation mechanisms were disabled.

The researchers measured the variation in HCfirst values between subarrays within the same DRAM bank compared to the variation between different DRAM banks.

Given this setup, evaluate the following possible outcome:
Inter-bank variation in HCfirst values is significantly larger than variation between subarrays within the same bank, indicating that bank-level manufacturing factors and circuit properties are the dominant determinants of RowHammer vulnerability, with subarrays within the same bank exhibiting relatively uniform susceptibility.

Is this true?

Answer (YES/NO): NO